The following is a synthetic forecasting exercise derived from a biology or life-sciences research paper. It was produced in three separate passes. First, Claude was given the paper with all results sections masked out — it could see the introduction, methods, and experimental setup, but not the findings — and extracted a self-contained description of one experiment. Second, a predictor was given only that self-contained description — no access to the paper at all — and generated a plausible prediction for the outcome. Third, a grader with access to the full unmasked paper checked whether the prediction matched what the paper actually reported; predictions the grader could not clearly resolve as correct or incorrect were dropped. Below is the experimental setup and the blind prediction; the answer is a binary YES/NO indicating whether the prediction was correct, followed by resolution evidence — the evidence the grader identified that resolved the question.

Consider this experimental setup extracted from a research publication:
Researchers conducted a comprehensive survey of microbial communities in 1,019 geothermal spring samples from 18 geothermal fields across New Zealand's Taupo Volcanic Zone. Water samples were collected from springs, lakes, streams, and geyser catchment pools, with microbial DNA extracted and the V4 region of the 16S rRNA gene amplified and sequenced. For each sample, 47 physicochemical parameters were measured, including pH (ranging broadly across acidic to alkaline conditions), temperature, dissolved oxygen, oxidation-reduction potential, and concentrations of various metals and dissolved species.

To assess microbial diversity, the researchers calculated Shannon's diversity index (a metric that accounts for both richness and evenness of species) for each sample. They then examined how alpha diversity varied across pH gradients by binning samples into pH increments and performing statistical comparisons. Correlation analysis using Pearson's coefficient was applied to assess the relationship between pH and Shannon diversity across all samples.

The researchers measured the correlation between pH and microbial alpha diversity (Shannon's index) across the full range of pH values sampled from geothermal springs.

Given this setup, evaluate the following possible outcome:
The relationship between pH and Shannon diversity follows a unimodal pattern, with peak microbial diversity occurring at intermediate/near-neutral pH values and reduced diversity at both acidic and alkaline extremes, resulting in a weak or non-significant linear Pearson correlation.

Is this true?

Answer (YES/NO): NO